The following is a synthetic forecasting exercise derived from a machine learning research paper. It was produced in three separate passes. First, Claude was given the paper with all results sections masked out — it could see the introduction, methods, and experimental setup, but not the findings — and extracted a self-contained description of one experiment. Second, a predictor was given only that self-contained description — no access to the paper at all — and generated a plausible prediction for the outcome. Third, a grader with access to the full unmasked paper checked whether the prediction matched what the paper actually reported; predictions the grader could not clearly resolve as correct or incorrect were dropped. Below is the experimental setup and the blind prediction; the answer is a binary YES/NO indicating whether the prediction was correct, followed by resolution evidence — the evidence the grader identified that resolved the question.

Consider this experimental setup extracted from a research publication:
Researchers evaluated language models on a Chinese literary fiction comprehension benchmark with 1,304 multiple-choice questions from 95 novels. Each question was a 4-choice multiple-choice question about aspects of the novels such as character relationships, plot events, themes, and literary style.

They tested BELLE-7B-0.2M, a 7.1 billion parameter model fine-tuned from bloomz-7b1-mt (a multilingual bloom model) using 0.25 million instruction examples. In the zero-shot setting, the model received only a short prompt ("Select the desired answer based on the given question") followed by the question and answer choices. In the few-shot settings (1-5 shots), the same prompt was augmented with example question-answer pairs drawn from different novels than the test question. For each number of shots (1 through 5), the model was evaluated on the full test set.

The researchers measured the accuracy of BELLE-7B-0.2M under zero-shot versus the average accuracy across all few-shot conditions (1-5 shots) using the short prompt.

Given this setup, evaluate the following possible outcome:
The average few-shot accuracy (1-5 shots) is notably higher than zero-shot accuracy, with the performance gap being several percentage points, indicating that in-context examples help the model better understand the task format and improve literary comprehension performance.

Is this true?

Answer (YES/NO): NO